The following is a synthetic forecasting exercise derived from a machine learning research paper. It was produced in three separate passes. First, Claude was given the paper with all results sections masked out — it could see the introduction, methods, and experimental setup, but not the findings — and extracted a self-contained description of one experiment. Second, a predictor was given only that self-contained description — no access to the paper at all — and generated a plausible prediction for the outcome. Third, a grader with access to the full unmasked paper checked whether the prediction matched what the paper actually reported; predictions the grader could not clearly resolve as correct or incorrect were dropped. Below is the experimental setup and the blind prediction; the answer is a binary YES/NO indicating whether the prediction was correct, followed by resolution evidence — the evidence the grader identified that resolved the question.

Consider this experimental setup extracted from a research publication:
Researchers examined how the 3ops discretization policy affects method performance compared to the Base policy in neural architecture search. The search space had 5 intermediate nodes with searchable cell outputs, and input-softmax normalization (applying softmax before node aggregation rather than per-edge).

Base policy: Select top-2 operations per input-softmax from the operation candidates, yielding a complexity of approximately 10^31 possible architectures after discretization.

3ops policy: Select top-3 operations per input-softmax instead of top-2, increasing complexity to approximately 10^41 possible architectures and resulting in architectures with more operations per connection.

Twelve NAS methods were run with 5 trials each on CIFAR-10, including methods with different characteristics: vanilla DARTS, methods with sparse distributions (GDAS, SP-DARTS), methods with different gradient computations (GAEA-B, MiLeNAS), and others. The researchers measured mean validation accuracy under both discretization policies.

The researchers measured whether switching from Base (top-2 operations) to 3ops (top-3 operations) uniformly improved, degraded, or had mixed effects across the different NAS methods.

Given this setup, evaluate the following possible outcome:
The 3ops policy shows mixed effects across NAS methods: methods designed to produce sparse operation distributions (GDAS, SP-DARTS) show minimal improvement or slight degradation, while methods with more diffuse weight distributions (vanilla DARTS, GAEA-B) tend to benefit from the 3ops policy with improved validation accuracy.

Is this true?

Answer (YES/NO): NO